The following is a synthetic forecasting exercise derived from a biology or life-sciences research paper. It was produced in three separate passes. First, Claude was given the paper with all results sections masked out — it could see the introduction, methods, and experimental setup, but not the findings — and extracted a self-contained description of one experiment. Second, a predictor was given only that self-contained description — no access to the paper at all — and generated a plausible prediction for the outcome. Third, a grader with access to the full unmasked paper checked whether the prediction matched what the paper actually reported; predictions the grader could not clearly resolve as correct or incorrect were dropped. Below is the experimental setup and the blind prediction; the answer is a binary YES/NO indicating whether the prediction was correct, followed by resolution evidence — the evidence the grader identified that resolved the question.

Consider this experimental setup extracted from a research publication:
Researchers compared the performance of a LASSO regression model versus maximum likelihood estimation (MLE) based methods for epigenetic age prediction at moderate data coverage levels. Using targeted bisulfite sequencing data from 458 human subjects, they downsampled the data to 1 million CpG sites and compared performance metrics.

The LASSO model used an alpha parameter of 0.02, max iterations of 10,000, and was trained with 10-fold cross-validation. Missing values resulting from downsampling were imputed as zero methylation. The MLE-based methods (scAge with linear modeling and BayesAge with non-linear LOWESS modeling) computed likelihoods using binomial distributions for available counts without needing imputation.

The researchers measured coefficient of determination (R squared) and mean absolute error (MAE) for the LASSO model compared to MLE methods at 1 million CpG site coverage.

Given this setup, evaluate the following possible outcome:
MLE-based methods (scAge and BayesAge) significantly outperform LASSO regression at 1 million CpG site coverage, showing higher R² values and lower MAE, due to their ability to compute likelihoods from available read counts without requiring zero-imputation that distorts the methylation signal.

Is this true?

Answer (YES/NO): NO